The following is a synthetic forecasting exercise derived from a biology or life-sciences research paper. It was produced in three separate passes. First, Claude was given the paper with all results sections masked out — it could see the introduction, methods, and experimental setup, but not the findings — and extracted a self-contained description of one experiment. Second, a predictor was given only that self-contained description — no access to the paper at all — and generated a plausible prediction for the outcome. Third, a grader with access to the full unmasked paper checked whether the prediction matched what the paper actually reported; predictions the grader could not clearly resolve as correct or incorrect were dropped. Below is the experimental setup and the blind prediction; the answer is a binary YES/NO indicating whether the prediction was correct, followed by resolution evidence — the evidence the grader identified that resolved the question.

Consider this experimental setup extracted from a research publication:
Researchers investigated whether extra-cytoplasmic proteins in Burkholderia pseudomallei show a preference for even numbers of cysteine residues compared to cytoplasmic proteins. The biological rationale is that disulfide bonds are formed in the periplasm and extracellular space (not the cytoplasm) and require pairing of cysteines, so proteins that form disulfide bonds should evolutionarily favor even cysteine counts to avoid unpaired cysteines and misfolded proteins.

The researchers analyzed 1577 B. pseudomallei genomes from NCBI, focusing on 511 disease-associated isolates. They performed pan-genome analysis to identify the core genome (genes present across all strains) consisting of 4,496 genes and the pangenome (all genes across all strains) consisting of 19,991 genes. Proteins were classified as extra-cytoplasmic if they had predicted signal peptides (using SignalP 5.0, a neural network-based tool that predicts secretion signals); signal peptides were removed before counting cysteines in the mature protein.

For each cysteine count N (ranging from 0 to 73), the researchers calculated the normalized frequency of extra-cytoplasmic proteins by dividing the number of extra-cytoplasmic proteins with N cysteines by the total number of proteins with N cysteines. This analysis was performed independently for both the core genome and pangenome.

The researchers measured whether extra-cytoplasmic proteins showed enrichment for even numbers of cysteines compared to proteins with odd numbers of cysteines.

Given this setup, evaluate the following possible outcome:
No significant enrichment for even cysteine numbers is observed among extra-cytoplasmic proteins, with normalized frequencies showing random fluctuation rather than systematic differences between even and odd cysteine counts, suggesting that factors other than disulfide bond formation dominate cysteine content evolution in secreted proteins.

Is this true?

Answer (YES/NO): NO